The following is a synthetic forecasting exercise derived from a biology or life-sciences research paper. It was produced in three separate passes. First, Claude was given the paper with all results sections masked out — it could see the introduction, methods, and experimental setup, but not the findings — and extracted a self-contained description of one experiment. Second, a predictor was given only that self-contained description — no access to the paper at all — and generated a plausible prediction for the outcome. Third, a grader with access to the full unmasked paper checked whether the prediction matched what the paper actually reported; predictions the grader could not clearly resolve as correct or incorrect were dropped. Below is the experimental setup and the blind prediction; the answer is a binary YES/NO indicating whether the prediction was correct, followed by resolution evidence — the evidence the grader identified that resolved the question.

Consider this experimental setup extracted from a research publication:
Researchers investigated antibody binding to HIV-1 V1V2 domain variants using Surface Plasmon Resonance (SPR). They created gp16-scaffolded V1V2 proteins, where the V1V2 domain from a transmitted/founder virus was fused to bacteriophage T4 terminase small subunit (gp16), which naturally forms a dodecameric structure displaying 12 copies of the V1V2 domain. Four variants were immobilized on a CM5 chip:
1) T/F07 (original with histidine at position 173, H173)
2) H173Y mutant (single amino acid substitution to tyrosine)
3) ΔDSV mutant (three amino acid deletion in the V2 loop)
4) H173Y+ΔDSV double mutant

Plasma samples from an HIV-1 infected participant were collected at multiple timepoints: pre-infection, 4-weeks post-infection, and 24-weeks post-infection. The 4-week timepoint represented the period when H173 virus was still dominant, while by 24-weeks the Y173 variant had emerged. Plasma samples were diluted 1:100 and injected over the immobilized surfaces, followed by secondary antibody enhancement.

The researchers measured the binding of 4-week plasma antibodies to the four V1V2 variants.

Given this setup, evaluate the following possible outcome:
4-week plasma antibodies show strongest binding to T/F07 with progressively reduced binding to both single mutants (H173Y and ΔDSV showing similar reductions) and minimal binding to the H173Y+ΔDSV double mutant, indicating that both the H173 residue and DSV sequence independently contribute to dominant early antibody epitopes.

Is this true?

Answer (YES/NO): NO